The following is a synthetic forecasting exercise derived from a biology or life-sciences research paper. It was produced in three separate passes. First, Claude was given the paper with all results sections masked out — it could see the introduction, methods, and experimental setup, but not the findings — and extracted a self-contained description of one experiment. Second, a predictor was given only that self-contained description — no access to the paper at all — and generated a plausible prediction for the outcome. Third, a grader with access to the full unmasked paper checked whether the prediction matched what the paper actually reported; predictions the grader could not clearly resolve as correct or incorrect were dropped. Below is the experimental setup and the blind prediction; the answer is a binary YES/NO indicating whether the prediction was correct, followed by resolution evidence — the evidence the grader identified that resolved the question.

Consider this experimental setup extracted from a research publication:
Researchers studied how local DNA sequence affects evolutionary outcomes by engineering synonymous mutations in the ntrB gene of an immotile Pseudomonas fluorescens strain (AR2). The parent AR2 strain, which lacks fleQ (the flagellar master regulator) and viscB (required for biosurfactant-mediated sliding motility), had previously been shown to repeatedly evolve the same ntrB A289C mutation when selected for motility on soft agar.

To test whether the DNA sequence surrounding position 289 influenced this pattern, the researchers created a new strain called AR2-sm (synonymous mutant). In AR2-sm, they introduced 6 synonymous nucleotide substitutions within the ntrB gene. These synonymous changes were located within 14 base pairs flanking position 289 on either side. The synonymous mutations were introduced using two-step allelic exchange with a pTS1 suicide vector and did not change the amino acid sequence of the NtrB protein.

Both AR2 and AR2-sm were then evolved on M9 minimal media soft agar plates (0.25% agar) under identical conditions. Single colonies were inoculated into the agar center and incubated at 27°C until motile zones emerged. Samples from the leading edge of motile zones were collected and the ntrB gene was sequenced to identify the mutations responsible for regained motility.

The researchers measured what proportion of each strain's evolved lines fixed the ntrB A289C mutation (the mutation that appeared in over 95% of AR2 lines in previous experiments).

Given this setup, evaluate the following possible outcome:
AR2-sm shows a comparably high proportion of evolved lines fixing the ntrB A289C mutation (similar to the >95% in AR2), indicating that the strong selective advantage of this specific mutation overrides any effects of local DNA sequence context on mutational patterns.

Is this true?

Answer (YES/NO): NO